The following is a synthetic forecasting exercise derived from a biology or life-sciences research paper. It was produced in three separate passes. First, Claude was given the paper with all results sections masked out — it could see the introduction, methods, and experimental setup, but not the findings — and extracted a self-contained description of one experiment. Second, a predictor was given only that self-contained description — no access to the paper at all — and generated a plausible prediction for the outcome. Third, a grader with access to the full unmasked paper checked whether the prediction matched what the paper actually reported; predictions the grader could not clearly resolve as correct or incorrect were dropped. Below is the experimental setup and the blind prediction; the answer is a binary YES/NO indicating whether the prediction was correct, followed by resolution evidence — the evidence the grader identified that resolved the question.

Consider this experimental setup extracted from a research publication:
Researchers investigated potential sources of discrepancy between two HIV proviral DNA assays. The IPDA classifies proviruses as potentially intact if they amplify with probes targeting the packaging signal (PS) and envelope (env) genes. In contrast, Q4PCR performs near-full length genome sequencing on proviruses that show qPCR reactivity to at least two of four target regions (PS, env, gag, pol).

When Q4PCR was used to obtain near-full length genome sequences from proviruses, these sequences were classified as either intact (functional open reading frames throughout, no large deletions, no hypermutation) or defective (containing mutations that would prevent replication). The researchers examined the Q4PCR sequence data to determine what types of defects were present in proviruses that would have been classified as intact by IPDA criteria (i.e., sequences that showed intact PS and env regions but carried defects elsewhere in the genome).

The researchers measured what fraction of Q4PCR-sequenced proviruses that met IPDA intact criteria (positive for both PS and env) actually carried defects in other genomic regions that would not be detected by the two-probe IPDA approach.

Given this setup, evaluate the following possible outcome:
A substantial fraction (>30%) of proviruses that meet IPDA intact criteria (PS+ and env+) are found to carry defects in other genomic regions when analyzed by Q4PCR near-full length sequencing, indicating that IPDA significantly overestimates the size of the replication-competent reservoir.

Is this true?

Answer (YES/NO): YES